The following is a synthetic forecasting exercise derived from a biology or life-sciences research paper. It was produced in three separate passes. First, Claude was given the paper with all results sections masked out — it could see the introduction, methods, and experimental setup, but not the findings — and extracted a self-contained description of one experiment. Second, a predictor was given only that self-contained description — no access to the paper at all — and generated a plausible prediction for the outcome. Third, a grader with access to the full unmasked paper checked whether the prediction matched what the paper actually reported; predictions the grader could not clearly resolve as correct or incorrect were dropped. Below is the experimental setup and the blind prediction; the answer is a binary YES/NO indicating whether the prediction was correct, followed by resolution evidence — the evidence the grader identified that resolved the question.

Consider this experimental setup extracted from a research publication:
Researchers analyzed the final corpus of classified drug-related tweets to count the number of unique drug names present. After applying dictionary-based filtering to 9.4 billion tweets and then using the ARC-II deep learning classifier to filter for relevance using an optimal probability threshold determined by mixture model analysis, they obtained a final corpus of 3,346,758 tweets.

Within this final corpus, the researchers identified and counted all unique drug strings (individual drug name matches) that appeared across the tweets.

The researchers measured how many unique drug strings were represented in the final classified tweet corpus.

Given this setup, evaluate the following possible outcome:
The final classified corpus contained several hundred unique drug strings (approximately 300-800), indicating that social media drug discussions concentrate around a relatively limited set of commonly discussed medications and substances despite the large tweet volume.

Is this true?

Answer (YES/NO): NO